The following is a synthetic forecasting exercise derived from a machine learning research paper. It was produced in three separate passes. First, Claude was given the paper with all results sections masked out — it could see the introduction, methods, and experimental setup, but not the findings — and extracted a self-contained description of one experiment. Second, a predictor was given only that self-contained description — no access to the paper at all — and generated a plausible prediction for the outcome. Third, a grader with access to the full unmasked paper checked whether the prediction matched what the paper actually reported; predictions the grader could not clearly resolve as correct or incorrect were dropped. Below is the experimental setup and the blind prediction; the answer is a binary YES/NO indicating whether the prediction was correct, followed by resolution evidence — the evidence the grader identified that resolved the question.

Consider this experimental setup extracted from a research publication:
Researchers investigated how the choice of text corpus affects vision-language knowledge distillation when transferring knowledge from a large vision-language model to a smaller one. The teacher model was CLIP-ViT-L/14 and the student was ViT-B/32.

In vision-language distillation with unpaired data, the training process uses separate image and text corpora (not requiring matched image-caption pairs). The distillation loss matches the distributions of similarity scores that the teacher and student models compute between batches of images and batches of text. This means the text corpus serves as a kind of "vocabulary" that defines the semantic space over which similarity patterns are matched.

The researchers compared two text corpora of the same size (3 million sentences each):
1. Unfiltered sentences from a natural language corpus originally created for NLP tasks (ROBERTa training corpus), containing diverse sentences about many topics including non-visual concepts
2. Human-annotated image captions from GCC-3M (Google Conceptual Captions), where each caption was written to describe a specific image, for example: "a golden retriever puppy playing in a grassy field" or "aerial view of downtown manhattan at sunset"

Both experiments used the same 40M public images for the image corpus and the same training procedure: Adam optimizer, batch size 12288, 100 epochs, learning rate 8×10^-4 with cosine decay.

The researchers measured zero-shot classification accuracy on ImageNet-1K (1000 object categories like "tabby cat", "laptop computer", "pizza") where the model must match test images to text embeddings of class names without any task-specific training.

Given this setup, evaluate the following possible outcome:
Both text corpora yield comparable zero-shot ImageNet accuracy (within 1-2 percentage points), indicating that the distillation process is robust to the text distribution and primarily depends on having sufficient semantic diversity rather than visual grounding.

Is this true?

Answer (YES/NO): NO